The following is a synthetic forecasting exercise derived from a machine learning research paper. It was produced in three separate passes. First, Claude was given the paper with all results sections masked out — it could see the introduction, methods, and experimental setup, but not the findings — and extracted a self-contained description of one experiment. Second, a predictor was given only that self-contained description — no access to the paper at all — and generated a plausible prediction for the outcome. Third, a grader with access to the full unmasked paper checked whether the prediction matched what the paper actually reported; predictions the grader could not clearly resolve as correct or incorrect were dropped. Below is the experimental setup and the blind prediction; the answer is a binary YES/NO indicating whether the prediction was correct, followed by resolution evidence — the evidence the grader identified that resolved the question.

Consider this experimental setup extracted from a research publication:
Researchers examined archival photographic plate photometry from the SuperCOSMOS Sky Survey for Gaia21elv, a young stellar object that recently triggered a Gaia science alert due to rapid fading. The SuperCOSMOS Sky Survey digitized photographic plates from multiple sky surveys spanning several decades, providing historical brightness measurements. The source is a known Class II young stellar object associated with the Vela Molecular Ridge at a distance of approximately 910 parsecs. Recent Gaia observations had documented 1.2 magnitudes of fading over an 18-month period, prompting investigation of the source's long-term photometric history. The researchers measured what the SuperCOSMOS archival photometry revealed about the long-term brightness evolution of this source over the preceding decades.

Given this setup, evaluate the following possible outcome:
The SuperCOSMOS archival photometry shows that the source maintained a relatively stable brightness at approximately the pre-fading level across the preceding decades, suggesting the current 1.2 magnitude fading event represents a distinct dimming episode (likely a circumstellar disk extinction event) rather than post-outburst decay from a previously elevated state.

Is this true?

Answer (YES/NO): NO